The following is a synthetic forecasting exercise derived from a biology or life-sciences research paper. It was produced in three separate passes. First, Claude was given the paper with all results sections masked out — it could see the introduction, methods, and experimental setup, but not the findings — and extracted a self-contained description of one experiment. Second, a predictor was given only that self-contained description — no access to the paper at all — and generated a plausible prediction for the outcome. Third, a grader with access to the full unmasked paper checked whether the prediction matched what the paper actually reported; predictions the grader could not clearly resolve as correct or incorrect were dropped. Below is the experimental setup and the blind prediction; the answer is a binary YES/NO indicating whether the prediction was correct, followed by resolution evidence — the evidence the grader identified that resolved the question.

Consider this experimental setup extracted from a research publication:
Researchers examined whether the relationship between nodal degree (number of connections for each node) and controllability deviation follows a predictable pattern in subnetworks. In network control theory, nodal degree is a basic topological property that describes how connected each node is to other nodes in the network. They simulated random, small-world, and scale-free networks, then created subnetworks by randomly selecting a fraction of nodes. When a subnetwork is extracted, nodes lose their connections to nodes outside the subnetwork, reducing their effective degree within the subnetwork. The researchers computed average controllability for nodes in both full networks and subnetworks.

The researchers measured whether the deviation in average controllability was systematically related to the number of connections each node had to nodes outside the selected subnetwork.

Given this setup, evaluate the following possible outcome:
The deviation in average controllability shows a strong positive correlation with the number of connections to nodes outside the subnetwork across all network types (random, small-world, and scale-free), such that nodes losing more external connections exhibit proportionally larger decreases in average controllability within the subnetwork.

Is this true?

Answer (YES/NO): NO